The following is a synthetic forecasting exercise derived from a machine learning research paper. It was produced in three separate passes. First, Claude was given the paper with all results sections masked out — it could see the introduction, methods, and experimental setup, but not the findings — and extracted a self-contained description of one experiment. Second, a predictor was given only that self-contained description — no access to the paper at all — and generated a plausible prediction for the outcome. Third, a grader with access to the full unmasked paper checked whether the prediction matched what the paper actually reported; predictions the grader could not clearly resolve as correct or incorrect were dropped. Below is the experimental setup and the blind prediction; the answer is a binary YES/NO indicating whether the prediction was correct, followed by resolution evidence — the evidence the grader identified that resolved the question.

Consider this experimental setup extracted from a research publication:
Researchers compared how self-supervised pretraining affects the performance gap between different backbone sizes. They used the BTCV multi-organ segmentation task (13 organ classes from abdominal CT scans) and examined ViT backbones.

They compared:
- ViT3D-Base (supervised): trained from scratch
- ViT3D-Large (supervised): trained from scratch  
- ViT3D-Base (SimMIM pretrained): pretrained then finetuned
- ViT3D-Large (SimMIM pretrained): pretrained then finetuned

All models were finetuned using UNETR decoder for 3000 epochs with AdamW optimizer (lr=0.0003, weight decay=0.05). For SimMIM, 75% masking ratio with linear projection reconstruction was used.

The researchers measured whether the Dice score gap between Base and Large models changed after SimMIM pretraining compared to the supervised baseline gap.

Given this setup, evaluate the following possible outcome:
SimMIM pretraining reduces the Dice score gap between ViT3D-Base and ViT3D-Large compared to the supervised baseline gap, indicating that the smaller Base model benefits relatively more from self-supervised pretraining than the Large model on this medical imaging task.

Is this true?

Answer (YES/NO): YES